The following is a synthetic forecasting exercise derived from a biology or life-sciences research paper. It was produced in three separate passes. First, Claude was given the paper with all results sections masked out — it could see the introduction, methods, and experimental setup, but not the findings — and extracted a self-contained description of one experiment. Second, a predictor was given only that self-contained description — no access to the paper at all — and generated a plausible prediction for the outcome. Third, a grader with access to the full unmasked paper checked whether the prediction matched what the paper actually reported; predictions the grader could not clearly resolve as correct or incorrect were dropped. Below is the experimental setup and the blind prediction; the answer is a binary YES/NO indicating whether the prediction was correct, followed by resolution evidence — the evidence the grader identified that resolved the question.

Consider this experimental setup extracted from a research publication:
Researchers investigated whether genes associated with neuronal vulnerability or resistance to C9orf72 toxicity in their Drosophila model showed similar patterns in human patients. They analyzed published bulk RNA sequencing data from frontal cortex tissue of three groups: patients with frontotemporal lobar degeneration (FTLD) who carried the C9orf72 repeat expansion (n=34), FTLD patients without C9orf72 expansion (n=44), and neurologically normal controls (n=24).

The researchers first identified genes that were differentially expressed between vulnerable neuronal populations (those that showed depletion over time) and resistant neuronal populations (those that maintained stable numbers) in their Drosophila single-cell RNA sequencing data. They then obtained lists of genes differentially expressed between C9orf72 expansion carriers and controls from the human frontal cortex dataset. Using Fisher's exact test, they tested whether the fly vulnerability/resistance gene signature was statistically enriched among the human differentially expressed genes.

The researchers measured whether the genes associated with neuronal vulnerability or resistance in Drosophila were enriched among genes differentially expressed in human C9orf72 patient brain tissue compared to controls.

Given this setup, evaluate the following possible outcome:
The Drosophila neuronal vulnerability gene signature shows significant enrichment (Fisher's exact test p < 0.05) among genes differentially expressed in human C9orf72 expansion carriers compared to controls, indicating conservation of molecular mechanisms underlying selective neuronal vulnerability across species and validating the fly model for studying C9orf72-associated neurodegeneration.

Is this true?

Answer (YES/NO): NO